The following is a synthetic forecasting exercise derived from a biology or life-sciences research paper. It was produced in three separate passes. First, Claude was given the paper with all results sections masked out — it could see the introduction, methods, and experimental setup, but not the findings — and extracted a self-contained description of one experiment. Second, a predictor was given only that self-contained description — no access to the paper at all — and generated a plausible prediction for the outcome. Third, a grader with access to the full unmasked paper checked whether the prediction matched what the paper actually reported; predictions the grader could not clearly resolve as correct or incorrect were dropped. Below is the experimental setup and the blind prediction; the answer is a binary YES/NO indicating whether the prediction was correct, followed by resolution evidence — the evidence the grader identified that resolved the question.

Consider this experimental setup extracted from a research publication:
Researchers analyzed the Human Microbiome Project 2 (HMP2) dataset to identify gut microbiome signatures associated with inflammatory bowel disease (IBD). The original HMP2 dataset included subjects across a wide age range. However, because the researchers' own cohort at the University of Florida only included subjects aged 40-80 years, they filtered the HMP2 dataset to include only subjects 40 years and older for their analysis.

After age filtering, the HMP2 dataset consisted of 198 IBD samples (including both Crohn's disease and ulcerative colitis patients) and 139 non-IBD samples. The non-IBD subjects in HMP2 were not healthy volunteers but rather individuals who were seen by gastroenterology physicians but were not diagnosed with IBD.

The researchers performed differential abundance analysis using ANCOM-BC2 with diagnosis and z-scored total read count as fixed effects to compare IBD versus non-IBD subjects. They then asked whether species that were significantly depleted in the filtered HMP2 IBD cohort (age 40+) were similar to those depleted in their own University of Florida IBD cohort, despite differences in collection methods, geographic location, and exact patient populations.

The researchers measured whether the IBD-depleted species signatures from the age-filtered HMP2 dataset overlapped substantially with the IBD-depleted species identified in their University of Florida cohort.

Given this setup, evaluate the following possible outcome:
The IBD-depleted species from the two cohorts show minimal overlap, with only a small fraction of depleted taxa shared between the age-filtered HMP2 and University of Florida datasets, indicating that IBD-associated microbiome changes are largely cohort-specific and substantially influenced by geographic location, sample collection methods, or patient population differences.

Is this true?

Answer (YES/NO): NO